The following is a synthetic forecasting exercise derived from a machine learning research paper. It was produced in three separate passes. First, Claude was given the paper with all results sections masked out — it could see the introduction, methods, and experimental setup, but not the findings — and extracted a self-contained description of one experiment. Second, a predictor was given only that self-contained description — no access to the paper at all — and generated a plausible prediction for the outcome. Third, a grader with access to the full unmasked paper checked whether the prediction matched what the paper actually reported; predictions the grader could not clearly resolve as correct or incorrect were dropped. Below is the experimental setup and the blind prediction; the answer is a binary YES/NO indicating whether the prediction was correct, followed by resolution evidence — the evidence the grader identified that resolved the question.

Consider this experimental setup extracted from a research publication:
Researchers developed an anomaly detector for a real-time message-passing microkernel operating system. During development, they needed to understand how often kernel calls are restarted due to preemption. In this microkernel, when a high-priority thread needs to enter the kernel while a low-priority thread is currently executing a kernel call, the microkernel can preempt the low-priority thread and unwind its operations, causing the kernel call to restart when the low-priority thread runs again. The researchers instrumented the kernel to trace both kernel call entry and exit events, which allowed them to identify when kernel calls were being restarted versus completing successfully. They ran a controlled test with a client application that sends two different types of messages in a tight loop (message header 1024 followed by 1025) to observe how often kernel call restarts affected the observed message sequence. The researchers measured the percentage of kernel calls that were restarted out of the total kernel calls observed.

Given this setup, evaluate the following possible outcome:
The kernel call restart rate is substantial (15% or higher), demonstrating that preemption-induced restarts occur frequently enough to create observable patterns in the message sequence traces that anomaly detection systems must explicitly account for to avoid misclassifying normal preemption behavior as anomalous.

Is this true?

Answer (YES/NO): NO